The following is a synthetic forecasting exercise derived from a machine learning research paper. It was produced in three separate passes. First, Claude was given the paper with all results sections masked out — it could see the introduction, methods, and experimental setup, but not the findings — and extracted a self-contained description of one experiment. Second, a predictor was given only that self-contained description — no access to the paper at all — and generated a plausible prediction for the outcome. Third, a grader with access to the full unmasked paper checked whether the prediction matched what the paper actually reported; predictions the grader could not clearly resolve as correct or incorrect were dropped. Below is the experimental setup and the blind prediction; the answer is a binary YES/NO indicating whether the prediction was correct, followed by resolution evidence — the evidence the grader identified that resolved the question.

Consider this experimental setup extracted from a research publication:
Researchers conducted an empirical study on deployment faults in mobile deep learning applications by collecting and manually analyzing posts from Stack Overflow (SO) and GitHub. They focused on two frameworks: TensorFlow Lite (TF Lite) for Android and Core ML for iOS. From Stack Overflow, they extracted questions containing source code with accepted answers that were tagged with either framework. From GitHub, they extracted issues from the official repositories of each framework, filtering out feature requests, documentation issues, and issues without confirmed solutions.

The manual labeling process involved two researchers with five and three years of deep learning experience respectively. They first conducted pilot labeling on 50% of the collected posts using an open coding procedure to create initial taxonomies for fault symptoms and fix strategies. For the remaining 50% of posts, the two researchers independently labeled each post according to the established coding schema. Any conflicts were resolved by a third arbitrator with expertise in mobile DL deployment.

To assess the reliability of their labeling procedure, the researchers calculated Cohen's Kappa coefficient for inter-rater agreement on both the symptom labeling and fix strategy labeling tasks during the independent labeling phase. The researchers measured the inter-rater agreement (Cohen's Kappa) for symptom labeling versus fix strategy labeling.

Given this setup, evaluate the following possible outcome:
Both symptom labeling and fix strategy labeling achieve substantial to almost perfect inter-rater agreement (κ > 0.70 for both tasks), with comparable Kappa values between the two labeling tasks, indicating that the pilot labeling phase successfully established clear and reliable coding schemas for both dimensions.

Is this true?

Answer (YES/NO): YES